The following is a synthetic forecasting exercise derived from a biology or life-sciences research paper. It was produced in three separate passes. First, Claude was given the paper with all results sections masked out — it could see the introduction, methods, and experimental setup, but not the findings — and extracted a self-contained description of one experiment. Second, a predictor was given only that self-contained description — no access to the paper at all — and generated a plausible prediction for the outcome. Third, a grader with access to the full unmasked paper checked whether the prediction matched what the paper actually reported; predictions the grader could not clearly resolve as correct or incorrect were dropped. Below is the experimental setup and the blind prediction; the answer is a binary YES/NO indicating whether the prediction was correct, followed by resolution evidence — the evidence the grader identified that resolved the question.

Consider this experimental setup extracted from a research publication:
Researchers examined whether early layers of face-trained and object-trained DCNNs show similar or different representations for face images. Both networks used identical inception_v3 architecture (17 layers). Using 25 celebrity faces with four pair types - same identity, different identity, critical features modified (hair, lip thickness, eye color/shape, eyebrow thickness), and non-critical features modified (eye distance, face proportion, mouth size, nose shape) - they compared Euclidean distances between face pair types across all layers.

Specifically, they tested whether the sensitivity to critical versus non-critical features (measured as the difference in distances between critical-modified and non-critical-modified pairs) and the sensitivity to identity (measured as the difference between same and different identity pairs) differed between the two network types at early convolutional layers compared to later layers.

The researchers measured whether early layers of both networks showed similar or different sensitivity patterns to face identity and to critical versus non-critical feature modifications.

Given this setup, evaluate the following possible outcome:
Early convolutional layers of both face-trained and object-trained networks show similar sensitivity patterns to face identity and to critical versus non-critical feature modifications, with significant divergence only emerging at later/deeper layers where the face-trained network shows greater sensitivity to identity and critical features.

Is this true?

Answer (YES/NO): YES